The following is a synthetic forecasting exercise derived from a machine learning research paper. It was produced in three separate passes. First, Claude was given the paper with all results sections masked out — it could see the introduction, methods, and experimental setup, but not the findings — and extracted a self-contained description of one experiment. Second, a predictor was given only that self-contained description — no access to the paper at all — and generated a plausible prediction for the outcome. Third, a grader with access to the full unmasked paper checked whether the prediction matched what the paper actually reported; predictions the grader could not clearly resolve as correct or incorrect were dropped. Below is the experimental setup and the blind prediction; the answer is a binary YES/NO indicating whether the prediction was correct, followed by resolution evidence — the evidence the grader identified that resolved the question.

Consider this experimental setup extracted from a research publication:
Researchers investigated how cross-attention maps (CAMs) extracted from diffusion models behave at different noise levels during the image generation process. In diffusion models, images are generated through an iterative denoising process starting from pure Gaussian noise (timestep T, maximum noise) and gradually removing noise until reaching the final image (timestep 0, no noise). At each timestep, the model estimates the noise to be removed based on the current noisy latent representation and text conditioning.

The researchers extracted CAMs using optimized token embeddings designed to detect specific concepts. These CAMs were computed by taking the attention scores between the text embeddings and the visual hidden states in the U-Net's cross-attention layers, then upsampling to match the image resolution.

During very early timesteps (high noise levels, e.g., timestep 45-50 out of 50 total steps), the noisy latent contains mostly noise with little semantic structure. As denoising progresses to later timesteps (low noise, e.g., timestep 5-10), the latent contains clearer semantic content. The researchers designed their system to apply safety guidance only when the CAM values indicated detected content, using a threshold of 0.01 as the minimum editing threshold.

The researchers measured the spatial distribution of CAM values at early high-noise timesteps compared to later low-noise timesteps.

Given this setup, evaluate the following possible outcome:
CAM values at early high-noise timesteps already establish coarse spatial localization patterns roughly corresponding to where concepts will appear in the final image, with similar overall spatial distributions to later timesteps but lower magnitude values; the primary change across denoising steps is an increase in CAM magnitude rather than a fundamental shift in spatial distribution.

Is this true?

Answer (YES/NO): NO